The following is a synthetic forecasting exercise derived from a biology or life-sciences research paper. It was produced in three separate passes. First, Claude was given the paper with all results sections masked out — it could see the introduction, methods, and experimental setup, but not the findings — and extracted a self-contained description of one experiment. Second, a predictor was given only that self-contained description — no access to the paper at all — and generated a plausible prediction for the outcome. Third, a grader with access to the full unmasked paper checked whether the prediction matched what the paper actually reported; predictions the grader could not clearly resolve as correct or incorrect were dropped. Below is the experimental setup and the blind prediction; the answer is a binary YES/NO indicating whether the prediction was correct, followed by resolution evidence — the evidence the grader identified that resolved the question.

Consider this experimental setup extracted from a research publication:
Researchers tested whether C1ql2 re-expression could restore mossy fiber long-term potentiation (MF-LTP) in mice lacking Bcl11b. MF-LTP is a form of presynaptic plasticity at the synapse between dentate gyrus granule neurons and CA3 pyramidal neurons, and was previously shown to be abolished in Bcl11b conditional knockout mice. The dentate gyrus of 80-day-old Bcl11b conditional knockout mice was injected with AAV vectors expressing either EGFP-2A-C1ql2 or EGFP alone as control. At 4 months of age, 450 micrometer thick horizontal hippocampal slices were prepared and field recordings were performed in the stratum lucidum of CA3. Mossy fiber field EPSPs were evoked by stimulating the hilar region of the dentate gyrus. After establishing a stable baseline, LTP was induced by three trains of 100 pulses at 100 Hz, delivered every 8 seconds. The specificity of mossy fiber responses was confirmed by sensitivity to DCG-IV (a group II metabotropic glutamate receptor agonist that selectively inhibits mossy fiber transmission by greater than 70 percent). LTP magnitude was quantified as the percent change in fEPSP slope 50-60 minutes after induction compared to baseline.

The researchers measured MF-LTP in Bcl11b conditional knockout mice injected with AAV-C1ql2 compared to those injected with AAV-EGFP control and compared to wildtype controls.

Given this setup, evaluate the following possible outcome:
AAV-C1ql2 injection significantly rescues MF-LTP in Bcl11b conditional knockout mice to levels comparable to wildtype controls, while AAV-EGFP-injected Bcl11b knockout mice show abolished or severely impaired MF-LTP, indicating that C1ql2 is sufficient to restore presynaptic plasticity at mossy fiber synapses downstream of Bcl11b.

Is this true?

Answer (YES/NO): YES